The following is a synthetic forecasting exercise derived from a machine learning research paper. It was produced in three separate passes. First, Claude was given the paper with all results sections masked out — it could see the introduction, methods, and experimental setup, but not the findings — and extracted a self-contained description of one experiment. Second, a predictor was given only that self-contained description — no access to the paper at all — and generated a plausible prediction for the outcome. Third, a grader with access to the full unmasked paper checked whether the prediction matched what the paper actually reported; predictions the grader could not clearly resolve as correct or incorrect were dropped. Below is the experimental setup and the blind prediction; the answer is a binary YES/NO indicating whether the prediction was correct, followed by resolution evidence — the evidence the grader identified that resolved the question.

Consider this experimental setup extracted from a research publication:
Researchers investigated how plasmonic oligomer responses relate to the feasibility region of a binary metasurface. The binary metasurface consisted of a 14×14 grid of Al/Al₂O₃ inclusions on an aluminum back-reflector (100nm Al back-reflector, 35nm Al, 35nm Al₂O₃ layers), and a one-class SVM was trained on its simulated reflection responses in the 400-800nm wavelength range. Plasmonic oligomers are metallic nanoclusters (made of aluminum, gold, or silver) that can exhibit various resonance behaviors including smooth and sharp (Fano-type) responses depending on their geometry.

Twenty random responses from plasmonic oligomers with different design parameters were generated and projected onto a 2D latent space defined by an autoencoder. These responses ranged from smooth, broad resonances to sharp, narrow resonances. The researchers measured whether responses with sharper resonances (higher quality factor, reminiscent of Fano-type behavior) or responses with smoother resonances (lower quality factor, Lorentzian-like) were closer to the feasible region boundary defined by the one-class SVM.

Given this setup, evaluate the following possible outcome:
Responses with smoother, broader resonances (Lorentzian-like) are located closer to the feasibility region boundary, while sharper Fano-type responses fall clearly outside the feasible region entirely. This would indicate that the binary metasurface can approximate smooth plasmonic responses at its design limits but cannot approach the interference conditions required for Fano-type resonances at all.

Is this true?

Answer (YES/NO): NO